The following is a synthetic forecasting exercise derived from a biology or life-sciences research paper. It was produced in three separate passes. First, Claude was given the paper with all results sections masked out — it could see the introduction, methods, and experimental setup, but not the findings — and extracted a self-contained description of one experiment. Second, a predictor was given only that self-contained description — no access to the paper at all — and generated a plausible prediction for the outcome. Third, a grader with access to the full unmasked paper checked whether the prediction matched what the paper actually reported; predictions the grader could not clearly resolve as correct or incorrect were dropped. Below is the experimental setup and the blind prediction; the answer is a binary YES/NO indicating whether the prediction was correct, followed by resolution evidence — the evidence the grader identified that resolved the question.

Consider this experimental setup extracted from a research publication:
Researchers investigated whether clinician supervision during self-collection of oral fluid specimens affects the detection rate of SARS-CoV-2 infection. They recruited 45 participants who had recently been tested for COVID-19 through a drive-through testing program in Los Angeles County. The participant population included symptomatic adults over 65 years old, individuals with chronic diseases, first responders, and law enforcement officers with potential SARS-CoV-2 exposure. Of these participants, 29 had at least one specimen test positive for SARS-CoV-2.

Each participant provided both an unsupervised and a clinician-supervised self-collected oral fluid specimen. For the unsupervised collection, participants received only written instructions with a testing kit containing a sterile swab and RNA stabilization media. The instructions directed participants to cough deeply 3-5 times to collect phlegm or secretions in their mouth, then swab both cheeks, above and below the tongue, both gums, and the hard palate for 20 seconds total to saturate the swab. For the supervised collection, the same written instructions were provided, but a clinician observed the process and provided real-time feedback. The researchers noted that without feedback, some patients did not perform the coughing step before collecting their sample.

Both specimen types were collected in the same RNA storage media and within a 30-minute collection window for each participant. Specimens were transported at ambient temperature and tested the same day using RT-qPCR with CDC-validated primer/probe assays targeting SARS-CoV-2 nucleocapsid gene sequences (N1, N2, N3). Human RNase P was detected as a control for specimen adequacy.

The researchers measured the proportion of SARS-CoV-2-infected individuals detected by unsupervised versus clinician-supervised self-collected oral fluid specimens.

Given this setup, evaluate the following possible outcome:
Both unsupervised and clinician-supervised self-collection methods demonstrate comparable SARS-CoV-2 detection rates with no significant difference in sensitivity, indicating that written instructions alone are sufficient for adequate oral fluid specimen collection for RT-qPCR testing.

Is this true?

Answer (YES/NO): NO